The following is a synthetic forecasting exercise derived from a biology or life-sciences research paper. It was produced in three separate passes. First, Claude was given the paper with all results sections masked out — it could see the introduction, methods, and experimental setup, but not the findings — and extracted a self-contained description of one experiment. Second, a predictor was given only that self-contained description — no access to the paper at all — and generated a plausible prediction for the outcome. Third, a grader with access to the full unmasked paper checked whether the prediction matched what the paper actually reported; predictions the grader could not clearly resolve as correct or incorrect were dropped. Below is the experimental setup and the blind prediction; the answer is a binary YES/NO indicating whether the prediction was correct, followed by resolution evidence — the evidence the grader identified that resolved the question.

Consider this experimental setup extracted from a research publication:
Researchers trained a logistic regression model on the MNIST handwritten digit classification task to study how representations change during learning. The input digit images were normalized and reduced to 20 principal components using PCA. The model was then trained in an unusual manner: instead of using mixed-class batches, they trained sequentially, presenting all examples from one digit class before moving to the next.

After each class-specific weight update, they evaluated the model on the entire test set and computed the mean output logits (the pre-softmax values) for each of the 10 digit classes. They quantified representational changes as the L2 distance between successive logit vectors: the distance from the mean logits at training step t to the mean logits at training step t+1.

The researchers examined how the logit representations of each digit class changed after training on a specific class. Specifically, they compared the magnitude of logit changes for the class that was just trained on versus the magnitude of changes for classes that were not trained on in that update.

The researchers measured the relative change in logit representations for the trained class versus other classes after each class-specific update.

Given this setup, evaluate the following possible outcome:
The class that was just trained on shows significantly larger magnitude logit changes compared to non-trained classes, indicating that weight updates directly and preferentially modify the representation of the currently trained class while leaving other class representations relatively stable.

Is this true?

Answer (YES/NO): YES